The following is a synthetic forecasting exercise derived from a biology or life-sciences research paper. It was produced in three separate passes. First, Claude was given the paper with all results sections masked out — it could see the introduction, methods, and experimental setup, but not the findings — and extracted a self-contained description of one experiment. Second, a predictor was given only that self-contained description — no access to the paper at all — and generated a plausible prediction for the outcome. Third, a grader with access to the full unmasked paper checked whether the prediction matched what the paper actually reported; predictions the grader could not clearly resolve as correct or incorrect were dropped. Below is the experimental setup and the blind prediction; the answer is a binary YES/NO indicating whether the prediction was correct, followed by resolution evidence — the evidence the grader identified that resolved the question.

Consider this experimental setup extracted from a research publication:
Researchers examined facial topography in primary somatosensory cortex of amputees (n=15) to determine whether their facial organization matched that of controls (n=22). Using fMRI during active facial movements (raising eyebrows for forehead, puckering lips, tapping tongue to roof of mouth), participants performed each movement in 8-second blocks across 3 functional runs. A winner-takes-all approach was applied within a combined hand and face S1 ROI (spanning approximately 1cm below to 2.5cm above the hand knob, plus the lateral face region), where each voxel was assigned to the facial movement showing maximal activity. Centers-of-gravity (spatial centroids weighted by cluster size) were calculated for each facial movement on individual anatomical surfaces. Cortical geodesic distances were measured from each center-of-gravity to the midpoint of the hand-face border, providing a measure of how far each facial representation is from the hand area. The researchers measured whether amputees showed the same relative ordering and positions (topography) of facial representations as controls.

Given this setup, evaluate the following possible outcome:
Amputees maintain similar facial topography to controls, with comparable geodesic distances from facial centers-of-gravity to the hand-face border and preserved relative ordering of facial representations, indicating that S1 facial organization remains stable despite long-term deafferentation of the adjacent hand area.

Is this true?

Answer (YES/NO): YES